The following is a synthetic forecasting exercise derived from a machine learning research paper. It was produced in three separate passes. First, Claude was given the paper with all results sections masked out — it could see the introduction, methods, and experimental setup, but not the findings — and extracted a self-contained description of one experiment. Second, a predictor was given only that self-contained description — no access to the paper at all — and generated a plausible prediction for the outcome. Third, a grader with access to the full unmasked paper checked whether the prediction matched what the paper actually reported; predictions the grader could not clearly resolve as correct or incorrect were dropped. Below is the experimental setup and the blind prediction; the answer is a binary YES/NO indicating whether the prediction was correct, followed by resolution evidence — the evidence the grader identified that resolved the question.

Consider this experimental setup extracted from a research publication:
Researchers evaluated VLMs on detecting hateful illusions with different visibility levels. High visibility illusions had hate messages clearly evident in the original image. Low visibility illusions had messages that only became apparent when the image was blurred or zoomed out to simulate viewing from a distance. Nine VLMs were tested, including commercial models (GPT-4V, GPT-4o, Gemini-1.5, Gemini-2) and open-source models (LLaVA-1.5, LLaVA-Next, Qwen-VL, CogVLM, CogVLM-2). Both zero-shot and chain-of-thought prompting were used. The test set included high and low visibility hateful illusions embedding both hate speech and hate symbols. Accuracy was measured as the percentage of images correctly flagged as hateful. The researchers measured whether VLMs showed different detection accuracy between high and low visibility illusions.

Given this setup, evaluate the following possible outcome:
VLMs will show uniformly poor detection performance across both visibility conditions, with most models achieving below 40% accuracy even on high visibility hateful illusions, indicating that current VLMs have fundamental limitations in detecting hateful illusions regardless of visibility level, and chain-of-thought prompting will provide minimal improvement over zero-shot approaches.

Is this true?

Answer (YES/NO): YES